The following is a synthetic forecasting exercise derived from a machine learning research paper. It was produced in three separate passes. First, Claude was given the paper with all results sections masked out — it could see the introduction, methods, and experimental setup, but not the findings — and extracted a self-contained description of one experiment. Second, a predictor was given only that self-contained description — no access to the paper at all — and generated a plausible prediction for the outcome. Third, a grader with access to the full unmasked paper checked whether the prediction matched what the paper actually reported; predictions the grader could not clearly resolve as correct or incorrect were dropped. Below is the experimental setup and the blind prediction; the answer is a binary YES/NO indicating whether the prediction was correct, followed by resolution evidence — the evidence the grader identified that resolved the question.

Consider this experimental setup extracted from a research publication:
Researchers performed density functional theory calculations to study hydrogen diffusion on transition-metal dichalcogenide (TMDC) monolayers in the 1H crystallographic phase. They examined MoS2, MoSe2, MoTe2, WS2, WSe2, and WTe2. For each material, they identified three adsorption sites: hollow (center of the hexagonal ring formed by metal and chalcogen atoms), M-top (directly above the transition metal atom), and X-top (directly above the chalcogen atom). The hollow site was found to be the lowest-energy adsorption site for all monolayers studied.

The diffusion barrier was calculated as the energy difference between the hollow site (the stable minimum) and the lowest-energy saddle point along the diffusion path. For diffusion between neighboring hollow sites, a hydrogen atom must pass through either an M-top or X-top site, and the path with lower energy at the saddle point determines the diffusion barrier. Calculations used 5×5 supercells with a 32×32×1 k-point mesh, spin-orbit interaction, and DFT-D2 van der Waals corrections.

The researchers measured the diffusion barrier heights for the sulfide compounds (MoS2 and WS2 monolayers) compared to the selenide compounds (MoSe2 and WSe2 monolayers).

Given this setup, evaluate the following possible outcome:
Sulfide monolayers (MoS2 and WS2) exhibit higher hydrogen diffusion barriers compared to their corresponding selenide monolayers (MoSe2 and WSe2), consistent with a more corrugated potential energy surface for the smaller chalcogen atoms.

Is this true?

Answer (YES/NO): NO